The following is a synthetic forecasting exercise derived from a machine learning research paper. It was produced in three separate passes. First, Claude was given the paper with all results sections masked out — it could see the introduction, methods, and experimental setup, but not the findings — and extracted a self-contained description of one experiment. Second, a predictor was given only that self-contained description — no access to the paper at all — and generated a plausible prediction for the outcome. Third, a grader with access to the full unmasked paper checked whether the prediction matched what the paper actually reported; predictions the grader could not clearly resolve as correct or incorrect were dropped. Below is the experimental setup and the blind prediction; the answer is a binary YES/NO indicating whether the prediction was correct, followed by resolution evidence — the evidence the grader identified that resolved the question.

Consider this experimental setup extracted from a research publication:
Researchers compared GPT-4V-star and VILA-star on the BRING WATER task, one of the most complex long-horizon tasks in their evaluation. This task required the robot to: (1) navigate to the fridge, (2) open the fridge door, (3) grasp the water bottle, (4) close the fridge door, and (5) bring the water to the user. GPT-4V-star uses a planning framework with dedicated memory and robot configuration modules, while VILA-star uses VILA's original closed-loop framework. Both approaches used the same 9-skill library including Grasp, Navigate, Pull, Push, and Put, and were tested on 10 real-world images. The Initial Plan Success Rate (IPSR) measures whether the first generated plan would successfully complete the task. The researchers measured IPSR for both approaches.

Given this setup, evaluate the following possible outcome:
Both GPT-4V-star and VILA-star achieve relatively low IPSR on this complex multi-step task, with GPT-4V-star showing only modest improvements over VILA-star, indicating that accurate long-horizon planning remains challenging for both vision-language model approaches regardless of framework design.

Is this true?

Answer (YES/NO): NO